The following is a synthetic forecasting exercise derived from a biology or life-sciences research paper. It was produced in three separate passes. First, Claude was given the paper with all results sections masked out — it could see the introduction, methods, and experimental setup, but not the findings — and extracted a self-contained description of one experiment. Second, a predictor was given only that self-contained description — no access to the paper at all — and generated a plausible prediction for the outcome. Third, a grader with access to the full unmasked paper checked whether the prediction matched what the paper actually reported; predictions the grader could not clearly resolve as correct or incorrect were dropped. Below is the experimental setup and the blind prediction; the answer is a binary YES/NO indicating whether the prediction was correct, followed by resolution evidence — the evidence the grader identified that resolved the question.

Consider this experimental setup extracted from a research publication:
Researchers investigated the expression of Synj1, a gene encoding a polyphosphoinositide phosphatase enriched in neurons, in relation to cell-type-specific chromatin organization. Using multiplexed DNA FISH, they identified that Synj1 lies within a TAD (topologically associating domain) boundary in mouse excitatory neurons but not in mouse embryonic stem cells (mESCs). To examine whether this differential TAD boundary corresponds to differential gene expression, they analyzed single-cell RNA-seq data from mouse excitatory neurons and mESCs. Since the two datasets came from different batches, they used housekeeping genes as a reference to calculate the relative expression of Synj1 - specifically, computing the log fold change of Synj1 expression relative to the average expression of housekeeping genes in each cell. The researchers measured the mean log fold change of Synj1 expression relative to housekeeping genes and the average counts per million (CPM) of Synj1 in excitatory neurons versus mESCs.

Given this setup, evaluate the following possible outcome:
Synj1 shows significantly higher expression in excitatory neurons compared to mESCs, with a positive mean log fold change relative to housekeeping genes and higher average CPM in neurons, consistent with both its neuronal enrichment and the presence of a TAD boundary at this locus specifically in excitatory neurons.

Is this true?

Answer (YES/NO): NO